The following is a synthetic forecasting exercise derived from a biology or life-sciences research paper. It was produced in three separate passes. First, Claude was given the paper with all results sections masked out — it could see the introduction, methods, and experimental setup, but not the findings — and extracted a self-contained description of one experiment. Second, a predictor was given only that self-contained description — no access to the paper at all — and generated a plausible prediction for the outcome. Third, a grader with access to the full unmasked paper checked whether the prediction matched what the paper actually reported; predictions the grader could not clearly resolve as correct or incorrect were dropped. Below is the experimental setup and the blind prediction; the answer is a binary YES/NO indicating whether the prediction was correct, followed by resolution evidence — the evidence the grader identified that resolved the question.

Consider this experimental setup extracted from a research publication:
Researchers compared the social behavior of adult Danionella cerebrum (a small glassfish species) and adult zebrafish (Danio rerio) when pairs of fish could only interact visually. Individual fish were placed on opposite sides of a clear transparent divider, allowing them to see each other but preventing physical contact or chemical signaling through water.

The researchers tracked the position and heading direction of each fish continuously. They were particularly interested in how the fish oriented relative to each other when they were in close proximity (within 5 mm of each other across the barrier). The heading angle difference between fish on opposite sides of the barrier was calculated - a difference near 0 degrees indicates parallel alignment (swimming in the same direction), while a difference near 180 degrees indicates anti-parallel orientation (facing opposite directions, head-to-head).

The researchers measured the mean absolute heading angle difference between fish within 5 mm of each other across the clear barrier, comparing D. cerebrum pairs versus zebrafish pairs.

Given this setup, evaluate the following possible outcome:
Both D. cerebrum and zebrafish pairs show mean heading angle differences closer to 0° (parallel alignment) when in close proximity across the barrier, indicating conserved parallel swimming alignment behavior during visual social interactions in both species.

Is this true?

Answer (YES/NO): NO